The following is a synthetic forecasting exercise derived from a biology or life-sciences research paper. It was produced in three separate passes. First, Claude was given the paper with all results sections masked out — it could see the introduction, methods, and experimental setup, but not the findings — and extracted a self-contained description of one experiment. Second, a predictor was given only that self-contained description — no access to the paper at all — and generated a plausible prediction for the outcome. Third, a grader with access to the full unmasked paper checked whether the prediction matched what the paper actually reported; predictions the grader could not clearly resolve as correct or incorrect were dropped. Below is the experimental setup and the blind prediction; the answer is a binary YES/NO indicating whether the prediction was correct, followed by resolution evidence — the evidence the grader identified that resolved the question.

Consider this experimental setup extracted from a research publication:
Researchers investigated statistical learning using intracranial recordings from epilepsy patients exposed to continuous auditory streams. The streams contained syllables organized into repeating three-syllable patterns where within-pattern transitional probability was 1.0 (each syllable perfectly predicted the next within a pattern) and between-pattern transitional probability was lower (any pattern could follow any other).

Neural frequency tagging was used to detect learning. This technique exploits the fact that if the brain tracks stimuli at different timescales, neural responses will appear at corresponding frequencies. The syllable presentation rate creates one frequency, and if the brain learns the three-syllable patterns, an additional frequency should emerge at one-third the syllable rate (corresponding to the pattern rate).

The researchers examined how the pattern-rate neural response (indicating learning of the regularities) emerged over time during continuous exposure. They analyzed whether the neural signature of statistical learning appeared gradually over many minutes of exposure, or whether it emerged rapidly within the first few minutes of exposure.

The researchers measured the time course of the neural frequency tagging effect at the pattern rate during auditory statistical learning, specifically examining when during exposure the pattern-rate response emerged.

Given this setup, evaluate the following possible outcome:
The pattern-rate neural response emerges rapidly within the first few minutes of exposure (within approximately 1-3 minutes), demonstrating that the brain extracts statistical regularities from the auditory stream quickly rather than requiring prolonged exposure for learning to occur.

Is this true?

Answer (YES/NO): NO